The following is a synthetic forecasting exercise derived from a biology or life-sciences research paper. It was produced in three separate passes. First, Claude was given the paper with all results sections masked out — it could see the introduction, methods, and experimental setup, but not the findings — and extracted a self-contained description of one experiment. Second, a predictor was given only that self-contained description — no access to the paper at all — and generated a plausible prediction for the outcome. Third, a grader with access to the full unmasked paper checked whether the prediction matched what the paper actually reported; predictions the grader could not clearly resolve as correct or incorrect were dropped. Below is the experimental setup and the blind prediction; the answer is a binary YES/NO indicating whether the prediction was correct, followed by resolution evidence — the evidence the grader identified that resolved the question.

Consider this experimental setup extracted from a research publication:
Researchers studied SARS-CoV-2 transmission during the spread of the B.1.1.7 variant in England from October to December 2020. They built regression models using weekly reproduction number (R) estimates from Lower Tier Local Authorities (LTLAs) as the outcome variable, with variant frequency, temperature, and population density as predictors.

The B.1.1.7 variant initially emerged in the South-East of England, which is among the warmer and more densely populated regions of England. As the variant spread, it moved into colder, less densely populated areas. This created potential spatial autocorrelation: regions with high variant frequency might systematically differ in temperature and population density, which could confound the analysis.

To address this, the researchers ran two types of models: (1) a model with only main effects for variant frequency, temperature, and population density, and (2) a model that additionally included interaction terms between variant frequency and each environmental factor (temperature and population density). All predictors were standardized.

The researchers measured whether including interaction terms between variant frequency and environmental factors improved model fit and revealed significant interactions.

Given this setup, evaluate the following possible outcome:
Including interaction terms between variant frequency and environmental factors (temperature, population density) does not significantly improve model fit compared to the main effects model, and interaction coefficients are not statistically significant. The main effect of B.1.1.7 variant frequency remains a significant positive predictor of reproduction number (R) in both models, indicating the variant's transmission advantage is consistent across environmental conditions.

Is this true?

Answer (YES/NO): NO